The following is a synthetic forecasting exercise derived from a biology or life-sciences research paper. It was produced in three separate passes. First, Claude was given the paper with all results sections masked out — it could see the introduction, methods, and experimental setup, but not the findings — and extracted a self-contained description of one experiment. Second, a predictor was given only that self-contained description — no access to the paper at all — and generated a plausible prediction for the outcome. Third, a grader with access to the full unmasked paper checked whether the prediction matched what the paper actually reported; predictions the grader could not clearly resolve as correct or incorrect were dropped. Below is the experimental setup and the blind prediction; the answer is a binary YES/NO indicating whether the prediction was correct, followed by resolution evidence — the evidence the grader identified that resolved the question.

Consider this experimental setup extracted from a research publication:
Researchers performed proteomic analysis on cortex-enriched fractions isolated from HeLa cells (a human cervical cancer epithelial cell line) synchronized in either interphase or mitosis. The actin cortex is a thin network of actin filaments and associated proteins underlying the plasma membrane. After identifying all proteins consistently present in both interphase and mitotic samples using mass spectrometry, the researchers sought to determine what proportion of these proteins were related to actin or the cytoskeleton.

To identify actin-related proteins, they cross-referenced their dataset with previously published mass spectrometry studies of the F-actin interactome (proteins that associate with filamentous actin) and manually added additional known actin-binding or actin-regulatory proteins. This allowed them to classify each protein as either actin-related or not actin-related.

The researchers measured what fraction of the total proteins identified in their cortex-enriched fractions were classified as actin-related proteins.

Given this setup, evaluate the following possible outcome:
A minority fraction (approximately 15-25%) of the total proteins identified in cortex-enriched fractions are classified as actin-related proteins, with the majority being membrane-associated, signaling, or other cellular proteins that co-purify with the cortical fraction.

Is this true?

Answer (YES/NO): NO